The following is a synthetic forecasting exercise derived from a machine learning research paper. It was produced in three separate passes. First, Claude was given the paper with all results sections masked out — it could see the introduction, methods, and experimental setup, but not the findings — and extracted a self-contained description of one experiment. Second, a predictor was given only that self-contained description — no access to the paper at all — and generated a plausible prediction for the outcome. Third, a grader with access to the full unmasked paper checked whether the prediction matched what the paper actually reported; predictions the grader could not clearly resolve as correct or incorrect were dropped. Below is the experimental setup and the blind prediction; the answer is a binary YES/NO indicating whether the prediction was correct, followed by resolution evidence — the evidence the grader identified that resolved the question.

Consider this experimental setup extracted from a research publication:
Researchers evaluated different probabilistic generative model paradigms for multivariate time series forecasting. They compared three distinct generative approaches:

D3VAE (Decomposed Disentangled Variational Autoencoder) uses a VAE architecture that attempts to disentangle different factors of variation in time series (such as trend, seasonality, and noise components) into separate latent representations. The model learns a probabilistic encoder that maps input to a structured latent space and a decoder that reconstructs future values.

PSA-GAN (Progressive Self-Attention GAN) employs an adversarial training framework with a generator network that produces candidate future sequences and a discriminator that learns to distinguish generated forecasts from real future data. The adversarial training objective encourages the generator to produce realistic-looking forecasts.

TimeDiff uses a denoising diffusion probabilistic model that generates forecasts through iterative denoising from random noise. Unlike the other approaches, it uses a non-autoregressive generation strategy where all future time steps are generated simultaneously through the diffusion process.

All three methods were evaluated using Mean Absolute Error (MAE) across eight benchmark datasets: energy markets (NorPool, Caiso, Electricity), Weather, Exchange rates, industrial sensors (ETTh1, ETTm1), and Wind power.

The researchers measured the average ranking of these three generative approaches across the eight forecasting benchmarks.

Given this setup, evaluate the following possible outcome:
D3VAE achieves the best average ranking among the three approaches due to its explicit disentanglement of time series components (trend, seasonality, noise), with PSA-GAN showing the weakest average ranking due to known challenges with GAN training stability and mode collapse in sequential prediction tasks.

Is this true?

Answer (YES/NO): NO